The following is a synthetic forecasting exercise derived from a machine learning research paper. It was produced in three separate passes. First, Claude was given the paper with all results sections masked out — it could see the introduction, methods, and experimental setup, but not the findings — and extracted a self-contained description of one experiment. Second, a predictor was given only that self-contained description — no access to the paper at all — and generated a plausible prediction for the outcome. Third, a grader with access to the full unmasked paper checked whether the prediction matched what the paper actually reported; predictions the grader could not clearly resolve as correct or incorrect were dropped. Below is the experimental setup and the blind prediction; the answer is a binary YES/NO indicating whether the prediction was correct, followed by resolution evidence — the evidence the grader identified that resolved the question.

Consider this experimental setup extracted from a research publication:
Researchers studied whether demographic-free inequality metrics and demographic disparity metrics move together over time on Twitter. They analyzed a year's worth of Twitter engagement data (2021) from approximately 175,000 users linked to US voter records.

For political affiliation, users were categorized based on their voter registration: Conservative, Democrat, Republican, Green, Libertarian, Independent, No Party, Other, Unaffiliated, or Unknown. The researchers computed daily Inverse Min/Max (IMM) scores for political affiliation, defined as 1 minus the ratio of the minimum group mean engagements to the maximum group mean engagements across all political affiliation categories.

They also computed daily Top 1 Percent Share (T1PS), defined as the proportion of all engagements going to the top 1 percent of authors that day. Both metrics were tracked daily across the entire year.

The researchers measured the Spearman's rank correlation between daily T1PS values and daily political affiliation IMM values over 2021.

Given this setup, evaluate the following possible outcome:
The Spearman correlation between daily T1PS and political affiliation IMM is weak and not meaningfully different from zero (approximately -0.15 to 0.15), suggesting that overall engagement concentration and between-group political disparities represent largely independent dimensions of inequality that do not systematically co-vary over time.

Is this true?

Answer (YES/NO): YES